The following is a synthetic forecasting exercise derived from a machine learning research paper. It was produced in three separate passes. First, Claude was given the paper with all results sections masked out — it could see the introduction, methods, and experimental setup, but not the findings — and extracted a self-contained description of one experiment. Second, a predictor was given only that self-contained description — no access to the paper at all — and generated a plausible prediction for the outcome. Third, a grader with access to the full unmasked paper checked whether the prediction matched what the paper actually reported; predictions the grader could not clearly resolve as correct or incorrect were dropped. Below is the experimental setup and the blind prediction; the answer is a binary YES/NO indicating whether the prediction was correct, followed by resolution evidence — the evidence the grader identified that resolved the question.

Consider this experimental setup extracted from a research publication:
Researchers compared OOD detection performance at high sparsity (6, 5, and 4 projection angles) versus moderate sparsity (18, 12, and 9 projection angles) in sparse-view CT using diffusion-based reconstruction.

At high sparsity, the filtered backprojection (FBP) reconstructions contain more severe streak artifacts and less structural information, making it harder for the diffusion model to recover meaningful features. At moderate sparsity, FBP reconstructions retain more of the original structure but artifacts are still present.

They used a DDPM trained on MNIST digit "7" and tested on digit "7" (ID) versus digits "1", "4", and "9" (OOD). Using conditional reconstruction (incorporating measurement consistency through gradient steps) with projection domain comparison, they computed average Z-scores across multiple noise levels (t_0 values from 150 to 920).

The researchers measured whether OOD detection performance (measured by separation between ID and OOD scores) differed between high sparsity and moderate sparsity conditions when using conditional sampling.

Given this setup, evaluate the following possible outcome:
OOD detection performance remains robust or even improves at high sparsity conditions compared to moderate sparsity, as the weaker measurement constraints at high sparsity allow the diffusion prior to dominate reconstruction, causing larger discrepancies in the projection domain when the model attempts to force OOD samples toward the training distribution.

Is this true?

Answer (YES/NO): NO